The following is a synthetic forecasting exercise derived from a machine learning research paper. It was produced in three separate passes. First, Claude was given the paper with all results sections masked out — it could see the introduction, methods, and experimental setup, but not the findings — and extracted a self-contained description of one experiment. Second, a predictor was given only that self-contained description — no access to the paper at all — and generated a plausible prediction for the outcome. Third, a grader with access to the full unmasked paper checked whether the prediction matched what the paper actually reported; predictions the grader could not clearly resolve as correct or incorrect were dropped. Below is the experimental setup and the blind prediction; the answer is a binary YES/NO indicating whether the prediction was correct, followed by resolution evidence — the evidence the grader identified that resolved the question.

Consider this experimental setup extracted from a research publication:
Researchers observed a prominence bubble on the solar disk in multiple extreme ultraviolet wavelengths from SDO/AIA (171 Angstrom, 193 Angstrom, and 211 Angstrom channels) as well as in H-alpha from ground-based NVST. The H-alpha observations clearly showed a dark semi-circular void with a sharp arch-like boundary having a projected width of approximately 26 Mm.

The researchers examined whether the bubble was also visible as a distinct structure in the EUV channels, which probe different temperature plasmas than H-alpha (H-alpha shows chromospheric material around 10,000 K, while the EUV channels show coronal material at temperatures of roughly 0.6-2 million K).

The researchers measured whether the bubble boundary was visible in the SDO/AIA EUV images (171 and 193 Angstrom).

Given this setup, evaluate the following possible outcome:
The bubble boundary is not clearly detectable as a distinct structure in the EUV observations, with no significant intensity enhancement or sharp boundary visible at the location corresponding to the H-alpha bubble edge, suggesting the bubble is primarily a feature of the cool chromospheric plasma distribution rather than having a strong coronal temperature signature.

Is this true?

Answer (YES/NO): YES